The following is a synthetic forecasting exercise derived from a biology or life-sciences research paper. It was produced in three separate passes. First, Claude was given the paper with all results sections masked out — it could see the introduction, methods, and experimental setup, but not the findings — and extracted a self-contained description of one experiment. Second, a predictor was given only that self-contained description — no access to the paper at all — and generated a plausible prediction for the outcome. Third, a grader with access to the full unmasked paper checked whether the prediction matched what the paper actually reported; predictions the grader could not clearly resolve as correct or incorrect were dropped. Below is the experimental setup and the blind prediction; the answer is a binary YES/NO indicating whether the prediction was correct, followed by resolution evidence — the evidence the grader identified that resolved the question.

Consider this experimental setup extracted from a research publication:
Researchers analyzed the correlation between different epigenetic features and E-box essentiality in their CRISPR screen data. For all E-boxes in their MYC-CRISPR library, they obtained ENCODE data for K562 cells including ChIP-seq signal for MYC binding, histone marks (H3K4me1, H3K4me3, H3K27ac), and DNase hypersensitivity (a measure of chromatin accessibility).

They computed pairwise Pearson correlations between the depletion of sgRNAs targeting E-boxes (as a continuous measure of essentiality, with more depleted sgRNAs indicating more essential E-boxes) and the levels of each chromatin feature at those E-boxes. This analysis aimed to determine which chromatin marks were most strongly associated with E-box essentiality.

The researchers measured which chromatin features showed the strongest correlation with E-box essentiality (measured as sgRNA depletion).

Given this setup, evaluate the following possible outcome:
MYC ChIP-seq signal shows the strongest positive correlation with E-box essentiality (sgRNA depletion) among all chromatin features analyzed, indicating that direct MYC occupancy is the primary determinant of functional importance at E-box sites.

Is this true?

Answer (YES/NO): NO